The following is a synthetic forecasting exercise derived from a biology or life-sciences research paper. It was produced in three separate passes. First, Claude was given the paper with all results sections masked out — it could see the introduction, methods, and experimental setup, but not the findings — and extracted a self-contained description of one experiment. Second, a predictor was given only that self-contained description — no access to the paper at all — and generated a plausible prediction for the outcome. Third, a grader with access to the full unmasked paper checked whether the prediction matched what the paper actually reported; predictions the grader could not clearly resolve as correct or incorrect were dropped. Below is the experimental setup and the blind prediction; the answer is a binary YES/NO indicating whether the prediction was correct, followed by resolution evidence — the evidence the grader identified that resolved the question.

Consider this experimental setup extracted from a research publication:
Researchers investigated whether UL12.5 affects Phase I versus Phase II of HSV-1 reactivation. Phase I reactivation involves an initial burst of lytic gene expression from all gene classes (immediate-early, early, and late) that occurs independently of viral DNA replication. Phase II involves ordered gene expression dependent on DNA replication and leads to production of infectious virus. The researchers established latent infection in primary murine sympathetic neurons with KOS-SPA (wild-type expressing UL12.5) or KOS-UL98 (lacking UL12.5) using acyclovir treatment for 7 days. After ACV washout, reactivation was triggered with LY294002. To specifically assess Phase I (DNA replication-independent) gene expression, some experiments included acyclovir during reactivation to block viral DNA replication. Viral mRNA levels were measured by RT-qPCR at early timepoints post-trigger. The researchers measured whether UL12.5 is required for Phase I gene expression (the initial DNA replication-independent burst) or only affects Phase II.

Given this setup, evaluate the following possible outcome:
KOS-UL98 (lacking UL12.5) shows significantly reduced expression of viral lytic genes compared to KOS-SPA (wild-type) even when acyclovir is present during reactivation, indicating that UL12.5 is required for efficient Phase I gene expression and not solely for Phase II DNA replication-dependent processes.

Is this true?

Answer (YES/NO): YES